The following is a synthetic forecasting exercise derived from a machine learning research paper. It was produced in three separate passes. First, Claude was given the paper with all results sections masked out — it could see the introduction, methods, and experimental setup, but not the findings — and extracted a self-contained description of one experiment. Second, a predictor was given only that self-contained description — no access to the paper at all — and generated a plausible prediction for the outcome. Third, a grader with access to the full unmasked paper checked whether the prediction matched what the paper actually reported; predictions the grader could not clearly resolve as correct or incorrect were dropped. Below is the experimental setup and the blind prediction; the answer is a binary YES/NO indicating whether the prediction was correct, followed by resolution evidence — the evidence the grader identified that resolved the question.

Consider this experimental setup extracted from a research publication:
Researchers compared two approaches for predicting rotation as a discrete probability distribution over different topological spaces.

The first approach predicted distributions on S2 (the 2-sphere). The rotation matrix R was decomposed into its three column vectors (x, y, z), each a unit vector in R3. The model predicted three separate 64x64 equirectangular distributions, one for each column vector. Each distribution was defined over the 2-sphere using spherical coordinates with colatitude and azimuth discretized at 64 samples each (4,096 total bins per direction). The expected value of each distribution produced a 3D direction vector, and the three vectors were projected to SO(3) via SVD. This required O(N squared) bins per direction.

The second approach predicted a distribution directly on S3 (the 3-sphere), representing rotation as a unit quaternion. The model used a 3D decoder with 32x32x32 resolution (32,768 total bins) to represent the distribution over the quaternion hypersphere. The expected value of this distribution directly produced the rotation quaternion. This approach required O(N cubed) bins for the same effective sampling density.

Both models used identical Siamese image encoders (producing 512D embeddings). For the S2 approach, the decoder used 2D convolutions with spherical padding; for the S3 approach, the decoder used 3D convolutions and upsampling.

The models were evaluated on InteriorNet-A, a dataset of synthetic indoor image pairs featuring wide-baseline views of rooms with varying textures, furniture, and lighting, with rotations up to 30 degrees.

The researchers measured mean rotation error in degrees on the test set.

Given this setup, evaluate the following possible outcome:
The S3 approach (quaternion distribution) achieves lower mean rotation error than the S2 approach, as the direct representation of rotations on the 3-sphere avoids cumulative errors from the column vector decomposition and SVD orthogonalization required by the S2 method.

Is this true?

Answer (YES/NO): NO